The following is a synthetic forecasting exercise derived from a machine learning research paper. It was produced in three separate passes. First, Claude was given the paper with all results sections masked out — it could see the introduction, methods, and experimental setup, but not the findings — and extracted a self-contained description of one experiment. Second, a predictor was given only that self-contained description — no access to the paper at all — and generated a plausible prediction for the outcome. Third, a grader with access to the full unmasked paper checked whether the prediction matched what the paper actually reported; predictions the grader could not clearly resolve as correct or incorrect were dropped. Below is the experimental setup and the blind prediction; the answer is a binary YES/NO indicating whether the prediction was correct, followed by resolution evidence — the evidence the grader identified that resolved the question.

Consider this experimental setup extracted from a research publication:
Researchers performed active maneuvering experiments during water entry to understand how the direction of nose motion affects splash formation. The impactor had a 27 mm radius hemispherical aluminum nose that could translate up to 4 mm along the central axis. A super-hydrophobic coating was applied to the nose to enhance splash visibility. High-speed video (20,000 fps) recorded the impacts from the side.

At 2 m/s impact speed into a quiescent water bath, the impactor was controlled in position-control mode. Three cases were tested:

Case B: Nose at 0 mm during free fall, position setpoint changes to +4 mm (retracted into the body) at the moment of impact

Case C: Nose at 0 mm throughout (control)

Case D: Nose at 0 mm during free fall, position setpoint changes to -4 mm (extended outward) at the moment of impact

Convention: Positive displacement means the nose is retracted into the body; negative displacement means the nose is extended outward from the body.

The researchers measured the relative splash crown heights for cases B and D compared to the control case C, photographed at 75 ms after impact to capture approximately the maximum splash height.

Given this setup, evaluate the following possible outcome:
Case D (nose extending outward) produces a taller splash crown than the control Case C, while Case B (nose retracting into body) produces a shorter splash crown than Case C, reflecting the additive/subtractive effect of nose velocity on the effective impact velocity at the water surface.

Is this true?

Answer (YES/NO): YES